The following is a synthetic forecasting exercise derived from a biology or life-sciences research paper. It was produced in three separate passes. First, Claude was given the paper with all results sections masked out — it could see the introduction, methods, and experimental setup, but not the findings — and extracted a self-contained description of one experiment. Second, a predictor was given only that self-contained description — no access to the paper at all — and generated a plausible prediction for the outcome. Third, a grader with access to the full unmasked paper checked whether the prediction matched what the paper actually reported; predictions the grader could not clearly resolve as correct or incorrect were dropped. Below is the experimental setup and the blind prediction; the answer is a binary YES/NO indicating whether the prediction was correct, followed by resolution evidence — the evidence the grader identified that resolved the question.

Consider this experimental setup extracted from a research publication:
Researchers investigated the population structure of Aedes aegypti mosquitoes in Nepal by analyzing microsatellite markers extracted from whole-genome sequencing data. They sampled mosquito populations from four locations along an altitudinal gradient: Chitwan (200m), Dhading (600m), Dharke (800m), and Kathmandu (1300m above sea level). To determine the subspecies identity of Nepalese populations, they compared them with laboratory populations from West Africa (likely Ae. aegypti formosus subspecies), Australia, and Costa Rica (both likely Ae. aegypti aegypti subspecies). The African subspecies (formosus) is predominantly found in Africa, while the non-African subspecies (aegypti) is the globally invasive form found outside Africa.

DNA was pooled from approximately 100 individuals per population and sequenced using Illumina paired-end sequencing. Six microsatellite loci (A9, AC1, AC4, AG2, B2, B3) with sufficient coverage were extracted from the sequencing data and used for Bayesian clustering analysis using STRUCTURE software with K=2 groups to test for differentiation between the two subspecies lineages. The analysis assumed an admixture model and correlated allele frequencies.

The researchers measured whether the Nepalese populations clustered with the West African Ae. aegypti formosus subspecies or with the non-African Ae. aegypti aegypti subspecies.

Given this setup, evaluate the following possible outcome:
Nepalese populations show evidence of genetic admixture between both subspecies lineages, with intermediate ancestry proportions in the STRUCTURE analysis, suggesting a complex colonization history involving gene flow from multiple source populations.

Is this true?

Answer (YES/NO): NO